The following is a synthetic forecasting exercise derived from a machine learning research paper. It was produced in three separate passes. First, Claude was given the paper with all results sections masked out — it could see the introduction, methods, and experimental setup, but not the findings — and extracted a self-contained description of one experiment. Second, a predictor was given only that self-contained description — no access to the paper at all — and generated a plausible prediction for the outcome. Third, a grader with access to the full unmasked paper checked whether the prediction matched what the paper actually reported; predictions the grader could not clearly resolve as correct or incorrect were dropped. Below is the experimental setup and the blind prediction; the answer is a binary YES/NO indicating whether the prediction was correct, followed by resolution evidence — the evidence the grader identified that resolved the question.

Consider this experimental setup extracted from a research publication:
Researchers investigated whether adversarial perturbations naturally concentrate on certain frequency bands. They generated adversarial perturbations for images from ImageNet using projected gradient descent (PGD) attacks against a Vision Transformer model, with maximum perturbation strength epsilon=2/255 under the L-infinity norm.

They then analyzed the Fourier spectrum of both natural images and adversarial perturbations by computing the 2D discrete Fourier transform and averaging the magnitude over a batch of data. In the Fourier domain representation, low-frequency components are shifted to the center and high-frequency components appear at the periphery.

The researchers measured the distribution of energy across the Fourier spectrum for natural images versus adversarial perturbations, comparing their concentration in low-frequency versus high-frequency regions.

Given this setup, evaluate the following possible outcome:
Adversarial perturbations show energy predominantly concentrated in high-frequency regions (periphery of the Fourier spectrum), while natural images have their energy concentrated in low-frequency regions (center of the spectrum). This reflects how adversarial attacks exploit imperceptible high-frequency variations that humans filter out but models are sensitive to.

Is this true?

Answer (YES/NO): YES